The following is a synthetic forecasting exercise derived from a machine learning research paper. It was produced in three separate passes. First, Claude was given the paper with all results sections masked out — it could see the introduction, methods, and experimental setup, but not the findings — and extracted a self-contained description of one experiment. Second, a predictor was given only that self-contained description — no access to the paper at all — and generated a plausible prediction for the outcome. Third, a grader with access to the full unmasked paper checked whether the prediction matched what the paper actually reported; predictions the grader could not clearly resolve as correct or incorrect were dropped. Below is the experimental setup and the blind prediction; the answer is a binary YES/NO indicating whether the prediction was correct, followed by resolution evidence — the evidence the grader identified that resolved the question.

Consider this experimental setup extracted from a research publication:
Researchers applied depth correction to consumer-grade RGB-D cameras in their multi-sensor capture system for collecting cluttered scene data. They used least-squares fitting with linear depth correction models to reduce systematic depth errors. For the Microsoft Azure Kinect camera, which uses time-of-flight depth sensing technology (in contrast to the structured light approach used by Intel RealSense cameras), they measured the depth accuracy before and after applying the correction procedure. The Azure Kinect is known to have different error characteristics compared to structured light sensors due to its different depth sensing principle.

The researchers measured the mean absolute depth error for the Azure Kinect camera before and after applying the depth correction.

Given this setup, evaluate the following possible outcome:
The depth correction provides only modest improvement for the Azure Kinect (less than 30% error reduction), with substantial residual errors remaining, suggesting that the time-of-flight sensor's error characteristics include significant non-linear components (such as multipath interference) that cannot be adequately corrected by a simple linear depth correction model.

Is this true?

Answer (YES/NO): NO